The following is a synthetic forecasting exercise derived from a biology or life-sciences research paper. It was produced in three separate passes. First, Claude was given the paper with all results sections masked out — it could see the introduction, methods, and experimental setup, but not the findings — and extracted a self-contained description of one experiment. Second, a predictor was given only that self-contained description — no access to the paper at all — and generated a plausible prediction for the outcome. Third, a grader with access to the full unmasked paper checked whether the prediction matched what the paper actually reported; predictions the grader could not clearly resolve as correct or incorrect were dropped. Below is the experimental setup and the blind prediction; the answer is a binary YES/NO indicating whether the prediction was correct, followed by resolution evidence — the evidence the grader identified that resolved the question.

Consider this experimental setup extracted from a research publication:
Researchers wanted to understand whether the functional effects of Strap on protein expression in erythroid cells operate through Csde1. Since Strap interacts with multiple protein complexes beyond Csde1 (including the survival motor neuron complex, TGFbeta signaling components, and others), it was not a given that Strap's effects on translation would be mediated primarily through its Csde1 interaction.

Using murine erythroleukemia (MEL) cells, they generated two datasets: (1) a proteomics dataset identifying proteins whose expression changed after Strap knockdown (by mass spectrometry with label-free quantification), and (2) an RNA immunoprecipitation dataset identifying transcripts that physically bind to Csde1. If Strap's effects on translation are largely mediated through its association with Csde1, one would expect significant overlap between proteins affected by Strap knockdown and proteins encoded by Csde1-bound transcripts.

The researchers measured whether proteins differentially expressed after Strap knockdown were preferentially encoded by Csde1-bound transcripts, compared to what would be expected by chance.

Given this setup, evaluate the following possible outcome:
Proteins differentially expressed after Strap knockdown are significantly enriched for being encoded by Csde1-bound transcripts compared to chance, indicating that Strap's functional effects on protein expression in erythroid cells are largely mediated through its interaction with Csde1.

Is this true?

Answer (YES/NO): NO